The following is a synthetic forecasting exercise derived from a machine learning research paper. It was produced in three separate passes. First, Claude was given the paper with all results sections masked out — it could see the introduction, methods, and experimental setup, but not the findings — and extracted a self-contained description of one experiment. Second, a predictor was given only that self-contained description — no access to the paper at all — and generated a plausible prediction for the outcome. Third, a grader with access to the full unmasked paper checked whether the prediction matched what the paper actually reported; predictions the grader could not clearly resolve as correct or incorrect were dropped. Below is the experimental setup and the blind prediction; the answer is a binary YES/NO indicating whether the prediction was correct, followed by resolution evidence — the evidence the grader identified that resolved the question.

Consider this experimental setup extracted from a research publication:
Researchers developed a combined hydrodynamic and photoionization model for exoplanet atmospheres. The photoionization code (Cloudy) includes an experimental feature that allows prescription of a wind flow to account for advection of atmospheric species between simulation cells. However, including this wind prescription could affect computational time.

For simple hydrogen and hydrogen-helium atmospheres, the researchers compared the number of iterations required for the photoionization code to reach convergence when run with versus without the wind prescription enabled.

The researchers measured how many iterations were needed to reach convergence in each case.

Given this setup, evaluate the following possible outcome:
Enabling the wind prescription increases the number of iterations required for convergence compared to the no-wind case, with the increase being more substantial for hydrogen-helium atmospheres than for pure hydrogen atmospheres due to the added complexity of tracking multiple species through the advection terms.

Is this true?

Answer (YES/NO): NO